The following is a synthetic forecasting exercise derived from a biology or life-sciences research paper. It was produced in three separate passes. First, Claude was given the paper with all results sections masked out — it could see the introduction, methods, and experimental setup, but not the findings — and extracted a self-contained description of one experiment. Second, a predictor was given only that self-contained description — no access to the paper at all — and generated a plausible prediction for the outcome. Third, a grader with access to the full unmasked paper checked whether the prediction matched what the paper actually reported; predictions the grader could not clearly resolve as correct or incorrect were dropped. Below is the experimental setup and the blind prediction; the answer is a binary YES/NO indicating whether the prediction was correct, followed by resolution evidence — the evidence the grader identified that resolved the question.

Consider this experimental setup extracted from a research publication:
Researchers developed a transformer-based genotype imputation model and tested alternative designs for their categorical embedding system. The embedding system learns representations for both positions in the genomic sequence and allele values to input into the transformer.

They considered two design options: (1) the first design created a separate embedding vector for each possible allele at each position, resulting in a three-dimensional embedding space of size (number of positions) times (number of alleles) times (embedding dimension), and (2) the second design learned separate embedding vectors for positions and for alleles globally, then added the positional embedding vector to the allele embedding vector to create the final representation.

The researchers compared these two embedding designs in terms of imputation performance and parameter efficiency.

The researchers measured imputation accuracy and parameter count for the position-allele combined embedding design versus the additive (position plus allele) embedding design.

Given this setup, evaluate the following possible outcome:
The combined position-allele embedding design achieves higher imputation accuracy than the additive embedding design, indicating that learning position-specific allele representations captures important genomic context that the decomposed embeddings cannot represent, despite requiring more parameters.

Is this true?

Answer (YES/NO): NO